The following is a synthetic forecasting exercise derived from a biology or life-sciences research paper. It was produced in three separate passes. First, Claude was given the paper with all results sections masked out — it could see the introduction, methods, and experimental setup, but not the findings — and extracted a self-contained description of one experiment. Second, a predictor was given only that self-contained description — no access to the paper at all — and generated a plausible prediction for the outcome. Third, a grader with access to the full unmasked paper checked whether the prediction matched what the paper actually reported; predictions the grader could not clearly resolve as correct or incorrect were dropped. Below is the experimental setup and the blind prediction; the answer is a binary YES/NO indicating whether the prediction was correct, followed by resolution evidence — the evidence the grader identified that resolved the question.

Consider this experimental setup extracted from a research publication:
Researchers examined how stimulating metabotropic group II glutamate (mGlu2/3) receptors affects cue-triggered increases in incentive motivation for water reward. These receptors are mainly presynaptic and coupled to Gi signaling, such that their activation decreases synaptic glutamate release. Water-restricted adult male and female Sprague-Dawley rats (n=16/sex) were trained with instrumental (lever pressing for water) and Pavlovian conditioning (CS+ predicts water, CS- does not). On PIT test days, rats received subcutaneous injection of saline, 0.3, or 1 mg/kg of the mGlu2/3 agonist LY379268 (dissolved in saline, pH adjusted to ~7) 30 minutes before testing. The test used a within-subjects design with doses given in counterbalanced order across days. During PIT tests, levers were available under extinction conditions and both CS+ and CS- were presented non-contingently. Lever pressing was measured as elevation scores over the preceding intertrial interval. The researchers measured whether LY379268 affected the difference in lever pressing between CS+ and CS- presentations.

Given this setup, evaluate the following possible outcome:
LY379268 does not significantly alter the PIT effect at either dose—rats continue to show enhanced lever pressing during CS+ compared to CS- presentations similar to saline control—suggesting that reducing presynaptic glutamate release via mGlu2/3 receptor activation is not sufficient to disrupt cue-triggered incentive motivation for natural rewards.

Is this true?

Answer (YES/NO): NO